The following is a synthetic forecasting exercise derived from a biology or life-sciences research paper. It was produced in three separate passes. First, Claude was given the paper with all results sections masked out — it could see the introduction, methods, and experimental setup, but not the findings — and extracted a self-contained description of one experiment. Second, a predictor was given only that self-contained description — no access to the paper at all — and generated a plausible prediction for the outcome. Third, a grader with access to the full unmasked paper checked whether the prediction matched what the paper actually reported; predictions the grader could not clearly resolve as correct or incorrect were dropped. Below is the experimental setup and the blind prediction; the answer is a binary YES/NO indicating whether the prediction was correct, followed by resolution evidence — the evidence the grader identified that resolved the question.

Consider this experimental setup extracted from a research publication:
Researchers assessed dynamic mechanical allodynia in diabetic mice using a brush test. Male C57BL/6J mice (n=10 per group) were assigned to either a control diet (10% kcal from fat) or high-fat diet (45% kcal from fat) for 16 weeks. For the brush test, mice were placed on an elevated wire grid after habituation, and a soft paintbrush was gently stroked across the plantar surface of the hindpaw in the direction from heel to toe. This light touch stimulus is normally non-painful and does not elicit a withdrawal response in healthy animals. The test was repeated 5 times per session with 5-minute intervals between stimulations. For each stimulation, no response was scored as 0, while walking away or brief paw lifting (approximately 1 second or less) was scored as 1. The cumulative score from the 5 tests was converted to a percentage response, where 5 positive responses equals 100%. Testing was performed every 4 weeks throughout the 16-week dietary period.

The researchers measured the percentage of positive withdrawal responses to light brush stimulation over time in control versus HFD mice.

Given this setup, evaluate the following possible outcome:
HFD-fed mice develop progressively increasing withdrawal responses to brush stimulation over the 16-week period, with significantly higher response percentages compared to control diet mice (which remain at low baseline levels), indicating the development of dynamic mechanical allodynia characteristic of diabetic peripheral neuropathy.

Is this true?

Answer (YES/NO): NO